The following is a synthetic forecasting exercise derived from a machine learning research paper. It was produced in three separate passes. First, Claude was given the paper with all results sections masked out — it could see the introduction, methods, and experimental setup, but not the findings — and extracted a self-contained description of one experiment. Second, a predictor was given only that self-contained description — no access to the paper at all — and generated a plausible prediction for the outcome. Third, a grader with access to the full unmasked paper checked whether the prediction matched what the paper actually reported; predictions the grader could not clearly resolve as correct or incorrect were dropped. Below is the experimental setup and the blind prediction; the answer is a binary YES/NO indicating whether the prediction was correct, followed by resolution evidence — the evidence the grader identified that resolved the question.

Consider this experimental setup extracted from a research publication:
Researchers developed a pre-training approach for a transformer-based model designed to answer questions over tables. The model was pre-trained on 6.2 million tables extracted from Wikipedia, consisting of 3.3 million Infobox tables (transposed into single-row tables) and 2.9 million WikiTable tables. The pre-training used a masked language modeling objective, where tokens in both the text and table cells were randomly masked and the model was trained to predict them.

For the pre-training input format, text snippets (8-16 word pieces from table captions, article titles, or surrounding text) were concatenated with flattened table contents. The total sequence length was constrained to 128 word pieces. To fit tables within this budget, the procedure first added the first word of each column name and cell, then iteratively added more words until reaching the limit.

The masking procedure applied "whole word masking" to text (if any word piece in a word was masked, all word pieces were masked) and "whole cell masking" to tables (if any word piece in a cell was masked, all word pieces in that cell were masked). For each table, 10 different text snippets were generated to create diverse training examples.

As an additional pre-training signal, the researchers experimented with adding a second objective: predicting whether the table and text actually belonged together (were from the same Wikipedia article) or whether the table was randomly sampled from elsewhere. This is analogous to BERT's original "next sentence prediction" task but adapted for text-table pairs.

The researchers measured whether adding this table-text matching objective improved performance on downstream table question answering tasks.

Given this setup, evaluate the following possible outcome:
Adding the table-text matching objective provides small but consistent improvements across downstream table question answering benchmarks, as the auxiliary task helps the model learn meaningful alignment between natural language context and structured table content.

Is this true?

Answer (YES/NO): NO